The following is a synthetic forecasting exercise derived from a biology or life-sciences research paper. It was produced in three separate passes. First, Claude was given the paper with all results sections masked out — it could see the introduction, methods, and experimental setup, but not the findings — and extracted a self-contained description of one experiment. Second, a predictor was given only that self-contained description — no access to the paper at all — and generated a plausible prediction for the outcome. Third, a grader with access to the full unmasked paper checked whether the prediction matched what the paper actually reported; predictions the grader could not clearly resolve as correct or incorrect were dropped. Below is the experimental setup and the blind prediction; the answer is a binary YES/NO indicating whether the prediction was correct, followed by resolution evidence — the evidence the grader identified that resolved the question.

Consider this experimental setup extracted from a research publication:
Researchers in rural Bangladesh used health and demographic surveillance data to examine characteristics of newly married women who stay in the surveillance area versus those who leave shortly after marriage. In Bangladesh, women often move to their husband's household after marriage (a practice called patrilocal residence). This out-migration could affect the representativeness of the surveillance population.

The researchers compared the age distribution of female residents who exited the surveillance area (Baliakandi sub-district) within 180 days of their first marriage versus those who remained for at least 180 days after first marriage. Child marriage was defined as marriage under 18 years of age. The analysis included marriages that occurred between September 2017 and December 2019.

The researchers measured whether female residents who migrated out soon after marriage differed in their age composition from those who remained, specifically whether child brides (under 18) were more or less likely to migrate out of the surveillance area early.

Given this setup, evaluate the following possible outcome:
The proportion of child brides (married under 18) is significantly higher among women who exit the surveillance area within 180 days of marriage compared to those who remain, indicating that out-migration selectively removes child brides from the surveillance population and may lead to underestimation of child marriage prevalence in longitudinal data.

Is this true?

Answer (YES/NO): NO